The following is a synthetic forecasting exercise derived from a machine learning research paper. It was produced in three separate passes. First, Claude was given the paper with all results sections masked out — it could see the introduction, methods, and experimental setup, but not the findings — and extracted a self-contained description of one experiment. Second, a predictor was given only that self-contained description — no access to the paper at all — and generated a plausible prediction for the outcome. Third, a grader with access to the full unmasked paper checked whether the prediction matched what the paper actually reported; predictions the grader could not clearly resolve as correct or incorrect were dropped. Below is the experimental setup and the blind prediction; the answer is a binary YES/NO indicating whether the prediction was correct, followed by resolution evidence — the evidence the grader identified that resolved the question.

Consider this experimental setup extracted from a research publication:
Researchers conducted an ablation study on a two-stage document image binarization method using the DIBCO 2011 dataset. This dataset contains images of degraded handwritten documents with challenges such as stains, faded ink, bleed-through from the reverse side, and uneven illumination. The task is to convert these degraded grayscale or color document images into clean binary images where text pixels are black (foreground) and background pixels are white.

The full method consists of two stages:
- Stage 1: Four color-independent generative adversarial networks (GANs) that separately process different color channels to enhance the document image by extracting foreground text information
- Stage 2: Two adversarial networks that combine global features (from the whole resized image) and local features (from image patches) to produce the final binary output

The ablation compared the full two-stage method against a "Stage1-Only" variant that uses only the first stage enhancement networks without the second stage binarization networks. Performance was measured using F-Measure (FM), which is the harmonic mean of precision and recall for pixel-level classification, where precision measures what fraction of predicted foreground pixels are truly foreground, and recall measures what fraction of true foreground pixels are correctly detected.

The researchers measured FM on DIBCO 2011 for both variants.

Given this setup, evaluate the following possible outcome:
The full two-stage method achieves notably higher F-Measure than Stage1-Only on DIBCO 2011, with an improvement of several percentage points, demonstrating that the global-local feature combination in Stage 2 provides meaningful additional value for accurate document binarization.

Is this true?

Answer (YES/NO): NO